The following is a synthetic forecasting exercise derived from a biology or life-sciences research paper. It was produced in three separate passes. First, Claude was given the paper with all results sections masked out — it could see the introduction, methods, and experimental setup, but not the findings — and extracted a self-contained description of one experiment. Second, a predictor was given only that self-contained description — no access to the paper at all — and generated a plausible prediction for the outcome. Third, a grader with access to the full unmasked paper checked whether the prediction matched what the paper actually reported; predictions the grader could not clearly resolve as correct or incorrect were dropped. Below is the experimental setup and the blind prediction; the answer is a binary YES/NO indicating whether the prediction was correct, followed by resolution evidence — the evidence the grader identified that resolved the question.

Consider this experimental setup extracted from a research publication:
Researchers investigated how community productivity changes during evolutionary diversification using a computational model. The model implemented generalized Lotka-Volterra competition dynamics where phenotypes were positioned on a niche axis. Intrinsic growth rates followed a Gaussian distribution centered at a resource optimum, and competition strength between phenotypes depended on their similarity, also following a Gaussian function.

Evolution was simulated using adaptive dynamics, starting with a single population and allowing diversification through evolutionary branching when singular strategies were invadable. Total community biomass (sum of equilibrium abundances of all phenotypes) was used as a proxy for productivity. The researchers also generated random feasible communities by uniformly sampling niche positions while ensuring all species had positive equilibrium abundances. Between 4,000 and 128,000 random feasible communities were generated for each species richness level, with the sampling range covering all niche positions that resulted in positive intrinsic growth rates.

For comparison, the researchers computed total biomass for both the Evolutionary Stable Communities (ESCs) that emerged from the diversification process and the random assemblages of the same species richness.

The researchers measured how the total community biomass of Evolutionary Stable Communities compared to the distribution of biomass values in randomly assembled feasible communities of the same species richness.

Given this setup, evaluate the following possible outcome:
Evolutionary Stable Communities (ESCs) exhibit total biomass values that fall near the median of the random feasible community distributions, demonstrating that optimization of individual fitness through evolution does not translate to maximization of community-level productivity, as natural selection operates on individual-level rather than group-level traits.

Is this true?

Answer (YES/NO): NO